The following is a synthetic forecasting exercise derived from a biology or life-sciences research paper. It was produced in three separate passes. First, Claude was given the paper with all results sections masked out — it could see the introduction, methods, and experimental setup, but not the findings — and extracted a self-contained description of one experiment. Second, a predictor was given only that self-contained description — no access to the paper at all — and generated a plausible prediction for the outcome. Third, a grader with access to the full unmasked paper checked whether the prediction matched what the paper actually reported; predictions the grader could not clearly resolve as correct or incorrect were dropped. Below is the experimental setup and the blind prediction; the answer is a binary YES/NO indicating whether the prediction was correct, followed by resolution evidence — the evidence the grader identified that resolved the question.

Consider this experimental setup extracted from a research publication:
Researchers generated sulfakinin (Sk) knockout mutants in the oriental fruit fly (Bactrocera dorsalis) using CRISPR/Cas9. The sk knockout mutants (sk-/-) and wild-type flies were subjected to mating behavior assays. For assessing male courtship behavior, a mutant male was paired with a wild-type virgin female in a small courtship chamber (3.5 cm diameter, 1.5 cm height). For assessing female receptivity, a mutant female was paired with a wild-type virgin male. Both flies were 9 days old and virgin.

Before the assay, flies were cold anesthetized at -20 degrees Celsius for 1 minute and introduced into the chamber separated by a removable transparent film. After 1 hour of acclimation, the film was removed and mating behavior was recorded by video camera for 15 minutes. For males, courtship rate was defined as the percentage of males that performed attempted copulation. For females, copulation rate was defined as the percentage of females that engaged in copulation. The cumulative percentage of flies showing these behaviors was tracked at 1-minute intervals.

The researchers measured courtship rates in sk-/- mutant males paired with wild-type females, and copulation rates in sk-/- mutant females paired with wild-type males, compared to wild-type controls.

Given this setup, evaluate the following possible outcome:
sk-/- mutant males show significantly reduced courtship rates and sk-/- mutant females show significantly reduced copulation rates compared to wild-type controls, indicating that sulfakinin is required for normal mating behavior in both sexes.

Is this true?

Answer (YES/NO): NO